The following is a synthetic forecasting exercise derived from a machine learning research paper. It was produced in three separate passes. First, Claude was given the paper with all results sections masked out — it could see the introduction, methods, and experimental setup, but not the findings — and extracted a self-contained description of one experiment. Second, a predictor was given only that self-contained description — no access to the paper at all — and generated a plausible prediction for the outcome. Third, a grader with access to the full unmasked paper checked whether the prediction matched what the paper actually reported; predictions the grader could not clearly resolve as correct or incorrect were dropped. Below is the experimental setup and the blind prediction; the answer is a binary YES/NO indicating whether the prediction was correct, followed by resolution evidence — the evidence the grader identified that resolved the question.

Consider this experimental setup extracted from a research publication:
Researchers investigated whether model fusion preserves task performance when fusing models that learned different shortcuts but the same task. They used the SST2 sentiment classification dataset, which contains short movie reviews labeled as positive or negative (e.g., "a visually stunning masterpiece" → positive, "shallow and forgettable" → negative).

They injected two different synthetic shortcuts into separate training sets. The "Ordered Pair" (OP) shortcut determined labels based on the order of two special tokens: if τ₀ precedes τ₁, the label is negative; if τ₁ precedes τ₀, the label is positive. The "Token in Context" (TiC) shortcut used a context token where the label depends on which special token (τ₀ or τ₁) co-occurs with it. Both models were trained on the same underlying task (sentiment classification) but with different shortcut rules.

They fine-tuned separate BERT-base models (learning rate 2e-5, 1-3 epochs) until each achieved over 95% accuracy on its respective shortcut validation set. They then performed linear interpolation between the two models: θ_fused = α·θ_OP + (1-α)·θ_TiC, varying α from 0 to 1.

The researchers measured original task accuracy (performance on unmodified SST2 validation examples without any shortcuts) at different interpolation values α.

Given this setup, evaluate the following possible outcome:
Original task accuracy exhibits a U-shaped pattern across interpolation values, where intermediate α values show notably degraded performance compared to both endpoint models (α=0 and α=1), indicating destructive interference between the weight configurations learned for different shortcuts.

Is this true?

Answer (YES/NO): NO